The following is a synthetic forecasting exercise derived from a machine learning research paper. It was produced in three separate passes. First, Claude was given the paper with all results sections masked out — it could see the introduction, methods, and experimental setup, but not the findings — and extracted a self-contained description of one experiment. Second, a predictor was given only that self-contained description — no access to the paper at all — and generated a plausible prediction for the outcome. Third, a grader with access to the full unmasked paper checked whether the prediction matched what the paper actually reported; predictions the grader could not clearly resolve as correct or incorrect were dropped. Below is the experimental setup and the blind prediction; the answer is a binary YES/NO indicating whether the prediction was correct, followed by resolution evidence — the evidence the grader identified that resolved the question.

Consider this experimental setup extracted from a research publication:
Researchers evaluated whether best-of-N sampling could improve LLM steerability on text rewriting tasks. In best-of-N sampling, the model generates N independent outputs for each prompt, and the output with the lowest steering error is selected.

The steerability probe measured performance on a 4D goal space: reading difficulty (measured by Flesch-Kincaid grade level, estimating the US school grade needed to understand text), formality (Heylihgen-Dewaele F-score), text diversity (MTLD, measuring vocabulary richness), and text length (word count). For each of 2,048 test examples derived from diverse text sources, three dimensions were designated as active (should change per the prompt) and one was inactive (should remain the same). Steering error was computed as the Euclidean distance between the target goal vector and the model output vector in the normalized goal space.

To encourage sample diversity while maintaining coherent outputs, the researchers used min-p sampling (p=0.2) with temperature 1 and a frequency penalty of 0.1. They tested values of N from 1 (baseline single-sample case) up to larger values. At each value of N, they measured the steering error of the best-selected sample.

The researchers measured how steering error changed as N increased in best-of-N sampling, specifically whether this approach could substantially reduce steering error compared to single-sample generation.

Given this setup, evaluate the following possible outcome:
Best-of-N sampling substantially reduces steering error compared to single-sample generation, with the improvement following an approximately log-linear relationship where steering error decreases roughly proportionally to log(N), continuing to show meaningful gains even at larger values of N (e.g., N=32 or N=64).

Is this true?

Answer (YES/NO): NO